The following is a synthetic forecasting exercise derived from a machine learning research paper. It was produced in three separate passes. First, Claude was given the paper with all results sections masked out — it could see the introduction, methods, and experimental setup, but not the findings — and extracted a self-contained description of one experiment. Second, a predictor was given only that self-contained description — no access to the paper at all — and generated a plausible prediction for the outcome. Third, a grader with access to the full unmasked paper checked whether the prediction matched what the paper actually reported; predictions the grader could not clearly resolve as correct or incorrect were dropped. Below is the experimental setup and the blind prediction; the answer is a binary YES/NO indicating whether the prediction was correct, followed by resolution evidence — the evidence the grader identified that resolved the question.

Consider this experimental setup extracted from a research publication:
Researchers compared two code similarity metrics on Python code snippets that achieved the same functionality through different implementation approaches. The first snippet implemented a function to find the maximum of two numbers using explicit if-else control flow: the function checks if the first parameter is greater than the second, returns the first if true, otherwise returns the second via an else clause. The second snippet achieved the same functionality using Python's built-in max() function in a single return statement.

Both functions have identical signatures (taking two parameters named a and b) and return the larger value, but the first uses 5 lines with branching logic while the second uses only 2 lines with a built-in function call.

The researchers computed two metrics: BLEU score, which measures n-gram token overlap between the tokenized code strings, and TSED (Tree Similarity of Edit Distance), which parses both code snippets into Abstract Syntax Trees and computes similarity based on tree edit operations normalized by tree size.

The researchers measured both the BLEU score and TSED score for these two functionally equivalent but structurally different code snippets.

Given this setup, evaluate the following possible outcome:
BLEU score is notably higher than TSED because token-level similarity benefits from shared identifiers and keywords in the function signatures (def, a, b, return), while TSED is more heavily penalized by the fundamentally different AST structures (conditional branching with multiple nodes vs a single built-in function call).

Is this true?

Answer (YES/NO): NO